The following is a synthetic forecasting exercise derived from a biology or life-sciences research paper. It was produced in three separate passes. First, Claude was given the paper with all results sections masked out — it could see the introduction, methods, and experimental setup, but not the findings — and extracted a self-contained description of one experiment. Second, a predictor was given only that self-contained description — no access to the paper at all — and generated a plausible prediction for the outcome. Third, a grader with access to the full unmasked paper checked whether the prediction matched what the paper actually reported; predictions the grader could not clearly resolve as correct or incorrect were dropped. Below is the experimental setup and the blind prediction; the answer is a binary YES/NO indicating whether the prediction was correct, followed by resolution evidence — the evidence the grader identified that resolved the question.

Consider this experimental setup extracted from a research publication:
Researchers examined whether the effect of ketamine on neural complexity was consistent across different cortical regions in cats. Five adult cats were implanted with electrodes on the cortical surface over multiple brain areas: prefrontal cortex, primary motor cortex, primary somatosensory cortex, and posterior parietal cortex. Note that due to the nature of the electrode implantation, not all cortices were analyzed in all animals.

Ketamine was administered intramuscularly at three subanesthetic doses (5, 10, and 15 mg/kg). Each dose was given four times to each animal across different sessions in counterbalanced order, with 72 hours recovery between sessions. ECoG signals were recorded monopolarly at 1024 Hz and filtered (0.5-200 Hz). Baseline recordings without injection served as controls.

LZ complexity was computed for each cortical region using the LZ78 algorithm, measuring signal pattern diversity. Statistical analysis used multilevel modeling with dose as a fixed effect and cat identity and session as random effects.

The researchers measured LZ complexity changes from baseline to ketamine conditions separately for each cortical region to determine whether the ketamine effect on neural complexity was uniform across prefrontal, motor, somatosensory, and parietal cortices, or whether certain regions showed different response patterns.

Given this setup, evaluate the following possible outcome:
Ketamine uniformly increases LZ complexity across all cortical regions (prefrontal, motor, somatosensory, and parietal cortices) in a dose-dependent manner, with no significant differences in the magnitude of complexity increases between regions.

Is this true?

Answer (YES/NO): NO